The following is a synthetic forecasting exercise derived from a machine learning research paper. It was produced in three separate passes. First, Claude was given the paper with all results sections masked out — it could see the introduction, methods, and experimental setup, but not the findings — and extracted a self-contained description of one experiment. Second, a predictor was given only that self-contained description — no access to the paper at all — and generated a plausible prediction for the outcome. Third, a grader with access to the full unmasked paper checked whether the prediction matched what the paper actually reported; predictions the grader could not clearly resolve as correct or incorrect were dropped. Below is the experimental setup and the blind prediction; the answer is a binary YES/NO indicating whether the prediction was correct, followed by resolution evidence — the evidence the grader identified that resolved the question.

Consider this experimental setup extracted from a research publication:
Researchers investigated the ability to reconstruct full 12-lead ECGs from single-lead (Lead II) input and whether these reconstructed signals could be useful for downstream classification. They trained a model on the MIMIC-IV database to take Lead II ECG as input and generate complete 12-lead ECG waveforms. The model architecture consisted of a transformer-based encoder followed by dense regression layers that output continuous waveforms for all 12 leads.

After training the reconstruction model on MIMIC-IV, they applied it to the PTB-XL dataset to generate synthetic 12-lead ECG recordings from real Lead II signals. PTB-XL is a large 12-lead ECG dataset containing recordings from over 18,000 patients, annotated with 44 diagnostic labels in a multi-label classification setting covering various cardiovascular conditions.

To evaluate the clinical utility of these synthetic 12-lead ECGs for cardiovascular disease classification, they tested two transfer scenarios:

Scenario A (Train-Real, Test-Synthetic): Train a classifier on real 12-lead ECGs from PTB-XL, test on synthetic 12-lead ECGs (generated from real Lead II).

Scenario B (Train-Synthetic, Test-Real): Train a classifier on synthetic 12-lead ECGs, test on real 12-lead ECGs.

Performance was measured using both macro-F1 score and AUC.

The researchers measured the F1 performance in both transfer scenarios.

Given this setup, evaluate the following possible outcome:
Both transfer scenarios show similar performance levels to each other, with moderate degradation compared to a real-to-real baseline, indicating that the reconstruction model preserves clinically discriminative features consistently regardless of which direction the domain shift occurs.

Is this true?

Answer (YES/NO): NO